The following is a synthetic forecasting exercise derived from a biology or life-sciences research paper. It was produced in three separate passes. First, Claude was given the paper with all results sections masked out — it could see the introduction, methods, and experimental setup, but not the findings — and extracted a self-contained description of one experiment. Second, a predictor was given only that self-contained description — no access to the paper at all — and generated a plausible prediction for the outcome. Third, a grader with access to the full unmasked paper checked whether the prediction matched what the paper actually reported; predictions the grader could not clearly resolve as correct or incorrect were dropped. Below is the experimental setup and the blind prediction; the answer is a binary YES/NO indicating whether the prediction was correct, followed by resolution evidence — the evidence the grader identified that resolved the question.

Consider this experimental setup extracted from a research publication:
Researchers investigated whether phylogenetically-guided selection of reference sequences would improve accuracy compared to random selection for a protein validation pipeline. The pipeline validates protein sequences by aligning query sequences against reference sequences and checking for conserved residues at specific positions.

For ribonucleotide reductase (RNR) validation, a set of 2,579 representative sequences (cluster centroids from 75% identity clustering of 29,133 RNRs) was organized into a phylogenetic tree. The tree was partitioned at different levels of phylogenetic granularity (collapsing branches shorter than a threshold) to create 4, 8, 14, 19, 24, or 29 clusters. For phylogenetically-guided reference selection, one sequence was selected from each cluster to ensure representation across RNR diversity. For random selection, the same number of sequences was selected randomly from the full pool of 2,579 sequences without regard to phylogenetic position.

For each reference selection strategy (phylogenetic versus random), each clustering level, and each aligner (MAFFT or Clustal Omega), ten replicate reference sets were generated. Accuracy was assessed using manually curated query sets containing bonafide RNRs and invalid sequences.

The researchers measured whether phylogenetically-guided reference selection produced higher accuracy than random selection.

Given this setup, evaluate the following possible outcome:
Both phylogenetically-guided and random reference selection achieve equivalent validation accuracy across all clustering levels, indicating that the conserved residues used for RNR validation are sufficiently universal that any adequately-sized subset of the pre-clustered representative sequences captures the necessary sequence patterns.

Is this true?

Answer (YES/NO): NO